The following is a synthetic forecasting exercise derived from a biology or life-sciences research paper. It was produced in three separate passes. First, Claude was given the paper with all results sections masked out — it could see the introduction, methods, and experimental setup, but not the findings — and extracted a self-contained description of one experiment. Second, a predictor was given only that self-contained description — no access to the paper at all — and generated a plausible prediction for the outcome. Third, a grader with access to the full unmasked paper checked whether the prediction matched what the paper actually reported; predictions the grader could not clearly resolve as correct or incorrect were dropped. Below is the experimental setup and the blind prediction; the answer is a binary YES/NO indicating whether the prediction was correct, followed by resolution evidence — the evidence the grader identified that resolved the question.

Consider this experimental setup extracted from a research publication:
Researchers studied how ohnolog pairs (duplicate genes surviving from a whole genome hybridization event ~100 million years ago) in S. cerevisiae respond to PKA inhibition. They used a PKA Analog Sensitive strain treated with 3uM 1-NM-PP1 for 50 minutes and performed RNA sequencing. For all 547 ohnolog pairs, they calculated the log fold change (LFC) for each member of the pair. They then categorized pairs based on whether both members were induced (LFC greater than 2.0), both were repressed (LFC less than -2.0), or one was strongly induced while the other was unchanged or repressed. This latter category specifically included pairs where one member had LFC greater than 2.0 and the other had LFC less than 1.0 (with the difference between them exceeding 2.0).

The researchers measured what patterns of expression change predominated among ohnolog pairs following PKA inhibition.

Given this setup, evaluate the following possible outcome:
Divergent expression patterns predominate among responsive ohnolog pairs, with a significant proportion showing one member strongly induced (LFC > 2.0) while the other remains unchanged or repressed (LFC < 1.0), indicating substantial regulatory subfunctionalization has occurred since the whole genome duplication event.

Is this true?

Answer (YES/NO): NO